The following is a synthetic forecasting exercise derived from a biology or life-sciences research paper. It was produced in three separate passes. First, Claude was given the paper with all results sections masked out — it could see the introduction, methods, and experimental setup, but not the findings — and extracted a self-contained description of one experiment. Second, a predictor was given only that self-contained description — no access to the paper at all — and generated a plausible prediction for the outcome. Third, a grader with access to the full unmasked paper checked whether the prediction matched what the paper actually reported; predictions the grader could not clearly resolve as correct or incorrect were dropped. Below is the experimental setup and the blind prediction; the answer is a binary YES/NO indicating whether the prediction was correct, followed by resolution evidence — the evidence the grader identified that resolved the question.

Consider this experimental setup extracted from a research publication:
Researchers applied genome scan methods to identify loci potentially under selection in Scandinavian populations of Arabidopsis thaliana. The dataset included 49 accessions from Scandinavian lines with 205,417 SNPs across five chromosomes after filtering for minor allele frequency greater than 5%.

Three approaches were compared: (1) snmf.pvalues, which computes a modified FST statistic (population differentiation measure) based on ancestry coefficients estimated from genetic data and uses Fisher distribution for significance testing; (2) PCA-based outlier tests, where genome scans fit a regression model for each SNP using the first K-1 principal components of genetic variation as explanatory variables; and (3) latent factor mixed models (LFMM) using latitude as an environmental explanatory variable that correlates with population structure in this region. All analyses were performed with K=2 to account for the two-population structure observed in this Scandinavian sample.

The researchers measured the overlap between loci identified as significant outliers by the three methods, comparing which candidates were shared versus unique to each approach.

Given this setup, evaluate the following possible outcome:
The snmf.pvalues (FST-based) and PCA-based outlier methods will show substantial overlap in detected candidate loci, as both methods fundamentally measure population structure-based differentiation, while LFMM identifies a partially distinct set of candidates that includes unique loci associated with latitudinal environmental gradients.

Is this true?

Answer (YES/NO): NO